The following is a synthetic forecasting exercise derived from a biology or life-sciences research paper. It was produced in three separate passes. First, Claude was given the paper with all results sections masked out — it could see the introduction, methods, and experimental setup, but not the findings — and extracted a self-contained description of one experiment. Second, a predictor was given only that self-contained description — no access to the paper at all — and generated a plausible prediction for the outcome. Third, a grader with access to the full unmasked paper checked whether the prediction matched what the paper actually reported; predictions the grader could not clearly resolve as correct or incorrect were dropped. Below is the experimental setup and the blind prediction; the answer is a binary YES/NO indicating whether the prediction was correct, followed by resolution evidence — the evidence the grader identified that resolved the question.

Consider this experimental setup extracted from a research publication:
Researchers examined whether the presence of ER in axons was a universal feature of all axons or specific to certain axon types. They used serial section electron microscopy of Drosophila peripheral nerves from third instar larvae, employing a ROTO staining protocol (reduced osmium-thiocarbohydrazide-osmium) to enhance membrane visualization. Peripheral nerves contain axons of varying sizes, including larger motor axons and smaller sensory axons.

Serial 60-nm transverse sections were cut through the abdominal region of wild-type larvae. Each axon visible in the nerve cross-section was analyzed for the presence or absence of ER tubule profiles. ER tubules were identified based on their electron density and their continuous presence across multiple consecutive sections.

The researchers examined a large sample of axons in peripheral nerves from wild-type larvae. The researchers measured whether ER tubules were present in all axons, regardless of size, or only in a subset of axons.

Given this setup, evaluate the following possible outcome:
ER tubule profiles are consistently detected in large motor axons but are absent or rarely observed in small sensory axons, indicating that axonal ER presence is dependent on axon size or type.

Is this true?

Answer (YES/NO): NO